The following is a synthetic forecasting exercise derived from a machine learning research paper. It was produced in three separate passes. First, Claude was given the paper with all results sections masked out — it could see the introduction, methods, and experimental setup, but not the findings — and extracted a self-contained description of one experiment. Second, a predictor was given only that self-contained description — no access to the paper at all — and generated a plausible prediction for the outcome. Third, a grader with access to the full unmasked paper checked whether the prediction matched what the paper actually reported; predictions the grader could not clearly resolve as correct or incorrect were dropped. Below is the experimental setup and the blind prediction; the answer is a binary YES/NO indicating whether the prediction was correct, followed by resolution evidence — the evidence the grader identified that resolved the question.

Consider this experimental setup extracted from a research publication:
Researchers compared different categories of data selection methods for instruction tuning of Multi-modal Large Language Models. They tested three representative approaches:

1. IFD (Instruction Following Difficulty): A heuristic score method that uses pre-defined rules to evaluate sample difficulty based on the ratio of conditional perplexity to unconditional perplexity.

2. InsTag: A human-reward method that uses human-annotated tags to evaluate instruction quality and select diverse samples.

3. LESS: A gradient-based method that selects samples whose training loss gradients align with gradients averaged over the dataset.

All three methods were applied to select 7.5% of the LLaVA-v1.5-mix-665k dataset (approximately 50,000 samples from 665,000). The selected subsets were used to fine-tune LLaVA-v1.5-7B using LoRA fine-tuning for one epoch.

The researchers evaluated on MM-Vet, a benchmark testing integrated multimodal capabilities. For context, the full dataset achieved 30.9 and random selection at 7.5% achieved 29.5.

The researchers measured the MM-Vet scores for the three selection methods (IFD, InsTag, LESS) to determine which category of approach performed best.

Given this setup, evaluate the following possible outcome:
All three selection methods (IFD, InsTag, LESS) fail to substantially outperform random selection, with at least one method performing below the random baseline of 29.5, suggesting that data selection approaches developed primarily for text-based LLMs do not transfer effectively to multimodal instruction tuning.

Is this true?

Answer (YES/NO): YES